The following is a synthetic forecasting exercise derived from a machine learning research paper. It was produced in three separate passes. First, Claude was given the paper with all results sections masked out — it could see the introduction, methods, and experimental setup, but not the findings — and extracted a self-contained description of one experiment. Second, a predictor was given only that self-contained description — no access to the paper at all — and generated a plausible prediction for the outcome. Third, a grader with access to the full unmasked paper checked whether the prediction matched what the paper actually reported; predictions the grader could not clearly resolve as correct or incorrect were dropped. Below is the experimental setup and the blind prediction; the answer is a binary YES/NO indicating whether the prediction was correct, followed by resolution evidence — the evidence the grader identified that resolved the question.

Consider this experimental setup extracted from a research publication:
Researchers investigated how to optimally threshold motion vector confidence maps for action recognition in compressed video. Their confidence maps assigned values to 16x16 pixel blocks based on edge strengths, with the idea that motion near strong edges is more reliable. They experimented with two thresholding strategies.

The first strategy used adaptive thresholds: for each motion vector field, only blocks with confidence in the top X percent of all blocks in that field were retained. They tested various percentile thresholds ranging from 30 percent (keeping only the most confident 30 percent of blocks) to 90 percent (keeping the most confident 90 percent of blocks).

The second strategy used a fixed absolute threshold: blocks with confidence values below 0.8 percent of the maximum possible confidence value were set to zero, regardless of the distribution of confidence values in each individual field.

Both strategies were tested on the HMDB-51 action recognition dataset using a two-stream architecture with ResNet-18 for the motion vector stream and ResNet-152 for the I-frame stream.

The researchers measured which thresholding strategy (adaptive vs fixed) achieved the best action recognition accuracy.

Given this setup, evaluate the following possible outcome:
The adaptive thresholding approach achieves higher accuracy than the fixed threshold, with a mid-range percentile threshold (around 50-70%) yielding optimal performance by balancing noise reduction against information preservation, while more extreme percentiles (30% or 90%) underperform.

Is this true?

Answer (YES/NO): NO